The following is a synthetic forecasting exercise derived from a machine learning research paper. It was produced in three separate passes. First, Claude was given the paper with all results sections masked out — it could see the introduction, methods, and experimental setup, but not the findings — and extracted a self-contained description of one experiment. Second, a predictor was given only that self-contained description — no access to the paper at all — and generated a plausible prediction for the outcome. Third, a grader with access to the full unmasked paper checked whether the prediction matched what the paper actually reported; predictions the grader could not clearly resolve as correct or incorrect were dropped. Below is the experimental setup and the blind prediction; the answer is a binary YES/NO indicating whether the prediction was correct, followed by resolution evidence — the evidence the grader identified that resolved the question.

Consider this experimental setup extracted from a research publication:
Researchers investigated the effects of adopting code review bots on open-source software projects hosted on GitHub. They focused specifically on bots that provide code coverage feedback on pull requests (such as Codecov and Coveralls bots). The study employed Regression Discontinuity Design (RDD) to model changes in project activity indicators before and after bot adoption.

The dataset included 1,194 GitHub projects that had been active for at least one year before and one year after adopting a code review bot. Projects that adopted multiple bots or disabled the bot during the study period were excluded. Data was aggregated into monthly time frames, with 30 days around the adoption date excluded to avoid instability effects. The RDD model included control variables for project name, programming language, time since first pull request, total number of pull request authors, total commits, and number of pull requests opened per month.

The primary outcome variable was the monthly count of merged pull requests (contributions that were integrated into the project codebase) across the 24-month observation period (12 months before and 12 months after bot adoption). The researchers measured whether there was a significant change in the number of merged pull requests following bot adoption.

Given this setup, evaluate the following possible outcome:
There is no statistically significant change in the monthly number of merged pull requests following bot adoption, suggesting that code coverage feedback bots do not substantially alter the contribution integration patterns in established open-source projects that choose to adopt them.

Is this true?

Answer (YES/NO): NO